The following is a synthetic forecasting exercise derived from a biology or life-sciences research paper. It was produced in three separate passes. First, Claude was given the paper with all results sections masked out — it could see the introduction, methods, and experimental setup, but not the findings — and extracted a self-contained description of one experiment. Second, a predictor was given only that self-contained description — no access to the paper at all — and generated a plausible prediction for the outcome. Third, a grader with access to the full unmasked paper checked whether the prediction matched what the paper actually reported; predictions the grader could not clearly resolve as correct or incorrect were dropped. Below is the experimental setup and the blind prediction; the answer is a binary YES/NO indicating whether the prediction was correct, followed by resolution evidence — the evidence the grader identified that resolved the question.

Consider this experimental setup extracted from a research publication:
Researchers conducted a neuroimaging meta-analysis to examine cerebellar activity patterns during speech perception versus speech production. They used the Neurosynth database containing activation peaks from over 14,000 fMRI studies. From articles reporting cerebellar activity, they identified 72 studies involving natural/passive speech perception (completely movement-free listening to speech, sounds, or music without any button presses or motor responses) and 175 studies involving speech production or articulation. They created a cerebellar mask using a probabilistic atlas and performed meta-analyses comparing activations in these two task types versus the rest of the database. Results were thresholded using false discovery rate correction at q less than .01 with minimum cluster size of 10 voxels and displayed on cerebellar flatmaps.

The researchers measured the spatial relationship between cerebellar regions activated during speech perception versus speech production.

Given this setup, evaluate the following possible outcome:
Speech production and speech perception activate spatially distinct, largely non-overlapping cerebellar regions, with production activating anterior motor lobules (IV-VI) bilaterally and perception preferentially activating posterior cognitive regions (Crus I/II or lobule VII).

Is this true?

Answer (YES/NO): NO